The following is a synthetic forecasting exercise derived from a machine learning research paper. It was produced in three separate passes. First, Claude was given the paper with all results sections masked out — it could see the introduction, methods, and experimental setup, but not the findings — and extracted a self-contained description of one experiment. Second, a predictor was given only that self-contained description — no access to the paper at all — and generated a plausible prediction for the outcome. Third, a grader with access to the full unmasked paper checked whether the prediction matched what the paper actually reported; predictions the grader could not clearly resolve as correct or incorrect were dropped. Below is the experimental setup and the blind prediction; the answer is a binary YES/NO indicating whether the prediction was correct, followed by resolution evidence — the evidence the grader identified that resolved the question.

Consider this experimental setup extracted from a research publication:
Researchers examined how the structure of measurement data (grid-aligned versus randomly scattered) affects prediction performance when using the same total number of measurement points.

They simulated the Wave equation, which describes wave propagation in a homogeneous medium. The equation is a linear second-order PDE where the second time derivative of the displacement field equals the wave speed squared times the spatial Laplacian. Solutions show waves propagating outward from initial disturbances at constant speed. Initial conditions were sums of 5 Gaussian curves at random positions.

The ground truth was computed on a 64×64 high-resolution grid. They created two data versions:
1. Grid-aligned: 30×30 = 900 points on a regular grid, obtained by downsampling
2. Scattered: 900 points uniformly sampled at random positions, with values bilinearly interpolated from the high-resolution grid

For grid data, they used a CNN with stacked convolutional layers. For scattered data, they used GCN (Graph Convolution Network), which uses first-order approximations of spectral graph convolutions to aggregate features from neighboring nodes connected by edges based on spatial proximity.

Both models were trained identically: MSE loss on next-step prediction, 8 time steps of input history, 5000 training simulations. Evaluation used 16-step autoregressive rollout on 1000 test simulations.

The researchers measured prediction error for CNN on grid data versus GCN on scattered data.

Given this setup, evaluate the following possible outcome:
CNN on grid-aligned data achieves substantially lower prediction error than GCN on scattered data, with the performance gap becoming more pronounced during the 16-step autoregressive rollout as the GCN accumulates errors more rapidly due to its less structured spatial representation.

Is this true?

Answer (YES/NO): YES